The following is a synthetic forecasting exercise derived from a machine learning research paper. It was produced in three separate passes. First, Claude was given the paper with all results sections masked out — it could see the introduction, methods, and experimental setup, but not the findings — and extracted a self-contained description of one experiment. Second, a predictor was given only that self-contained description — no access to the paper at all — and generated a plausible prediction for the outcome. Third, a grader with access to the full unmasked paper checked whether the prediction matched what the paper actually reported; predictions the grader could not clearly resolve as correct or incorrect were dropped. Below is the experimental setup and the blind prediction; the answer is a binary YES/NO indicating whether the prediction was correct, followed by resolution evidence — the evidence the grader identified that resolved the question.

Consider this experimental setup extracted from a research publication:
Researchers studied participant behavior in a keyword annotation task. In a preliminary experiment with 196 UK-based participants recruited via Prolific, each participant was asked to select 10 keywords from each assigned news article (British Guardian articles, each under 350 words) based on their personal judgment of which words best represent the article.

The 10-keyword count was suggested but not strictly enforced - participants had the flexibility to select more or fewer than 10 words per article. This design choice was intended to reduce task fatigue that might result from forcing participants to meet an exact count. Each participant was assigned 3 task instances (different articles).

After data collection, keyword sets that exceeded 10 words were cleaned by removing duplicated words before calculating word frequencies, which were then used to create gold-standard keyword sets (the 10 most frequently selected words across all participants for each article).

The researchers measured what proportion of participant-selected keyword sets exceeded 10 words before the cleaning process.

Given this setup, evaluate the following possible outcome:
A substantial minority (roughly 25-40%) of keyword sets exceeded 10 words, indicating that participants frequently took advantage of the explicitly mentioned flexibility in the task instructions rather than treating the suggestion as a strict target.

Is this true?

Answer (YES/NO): NO